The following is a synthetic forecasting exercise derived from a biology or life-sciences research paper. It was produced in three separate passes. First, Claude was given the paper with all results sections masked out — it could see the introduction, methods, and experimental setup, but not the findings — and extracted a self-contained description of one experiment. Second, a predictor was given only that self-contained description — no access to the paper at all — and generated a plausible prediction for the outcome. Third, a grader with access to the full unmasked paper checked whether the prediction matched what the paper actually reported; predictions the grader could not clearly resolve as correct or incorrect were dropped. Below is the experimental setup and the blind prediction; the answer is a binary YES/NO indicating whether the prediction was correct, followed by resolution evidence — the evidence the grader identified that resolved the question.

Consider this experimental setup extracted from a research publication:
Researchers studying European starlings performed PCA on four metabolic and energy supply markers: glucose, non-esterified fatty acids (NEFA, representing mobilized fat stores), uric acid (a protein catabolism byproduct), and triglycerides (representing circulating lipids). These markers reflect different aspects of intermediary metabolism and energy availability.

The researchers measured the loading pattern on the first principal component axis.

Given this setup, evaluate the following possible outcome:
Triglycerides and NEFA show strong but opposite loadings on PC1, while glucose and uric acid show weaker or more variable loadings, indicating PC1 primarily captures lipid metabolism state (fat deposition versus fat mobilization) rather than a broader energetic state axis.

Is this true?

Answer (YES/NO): NO